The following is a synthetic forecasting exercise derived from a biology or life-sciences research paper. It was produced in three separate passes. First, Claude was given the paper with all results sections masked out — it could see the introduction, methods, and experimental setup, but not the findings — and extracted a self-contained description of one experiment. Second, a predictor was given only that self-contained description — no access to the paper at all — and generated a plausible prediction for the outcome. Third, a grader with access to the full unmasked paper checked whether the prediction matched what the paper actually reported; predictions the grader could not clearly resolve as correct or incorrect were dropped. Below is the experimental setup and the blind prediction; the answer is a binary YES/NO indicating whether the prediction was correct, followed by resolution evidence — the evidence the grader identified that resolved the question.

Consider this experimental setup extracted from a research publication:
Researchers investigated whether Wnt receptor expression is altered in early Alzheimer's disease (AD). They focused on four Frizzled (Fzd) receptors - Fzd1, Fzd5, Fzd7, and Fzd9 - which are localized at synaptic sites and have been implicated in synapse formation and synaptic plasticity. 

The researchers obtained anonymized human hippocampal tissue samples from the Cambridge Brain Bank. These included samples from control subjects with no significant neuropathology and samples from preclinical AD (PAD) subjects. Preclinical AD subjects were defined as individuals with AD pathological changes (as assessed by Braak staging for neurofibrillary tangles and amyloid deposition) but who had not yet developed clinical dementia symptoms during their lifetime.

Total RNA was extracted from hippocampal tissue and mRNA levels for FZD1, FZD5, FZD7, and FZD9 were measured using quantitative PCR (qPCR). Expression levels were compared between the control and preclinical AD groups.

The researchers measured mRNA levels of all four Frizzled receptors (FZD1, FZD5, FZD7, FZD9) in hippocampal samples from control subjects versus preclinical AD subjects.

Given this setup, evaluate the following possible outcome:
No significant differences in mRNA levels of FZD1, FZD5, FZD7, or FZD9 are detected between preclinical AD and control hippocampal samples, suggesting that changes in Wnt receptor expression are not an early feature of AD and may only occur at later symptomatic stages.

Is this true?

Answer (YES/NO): NO